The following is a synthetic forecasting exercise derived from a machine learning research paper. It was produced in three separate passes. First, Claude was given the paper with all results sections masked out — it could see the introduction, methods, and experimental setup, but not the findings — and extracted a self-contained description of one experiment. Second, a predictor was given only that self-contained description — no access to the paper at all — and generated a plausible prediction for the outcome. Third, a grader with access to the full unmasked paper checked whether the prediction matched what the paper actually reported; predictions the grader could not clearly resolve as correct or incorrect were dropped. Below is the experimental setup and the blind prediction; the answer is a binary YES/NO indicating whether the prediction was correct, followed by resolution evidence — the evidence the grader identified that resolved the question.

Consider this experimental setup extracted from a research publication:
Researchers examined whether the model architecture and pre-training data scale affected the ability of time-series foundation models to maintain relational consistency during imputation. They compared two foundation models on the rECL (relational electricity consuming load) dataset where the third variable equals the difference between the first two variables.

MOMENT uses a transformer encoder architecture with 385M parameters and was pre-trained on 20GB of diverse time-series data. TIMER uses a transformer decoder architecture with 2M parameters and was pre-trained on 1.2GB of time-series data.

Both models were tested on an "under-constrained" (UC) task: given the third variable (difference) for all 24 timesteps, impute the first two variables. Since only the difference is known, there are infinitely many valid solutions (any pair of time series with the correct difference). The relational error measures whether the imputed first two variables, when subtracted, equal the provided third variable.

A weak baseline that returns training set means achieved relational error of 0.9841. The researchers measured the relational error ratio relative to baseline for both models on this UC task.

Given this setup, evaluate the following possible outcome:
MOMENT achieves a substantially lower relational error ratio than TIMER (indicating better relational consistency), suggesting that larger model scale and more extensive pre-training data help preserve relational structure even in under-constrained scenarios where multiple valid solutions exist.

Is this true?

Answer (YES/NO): NO